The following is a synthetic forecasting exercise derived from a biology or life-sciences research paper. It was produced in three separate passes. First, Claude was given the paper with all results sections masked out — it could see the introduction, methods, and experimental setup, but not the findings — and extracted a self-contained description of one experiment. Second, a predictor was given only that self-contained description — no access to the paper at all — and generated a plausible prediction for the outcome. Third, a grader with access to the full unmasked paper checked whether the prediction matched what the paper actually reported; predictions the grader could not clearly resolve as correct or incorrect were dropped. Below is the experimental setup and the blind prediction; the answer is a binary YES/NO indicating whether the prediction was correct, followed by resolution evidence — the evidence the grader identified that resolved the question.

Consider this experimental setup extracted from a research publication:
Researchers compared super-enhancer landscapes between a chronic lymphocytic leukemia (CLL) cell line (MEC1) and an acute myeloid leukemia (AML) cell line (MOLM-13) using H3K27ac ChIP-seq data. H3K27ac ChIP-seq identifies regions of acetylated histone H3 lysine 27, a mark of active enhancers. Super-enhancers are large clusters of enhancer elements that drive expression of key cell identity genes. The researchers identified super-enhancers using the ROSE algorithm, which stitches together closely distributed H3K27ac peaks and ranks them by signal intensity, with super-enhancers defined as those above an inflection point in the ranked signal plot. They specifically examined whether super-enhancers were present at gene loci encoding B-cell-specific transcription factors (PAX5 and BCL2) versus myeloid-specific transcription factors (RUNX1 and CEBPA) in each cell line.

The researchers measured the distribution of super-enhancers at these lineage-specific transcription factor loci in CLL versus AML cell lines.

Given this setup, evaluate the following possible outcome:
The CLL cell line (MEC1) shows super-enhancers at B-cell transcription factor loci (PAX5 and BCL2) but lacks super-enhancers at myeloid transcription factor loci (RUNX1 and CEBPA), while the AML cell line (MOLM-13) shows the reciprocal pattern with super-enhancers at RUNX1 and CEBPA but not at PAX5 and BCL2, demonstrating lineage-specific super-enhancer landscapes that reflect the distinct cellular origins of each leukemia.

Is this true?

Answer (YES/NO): YES